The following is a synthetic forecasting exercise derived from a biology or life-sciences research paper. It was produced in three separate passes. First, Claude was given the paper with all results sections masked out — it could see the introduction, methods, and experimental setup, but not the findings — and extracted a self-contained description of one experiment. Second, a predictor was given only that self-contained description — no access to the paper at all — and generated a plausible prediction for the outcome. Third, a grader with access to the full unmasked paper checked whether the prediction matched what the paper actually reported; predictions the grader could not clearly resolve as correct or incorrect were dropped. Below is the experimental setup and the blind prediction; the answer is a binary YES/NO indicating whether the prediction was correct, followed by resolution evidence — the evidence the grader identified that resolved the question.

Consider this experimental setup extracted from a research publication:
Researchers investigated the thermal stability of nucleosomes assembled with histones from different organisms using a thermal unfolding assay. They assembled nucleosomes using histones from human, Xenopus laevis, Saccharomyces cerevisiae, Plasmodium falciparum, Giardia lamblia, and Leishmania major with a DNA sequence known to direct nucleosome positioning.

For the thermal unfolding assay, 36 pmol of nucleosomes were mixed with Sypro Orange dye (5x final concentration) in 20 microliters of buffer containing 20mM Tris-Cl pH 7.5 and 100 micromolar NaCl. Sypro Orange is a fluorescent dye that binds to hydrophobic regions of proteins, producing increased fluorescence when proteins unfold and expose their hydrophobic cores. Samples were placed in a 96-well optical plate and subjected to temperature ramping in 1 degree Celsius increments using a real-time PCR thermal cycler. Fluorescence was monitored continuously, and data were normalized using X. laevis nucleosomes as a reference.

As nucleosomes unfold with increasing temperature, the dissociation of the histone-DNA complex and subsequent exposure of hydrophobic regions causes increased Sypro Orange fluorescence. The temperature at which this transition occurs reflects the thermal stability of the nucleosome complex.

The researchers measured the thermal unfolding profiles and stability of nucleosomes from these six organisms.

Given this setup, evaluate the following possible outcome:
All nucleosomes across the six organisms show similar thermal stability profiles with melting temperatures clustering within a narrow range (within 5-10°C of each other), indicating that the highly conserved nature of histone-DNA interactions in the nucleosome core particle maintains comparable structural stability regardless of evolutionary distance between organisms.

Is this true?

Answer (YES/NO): NO